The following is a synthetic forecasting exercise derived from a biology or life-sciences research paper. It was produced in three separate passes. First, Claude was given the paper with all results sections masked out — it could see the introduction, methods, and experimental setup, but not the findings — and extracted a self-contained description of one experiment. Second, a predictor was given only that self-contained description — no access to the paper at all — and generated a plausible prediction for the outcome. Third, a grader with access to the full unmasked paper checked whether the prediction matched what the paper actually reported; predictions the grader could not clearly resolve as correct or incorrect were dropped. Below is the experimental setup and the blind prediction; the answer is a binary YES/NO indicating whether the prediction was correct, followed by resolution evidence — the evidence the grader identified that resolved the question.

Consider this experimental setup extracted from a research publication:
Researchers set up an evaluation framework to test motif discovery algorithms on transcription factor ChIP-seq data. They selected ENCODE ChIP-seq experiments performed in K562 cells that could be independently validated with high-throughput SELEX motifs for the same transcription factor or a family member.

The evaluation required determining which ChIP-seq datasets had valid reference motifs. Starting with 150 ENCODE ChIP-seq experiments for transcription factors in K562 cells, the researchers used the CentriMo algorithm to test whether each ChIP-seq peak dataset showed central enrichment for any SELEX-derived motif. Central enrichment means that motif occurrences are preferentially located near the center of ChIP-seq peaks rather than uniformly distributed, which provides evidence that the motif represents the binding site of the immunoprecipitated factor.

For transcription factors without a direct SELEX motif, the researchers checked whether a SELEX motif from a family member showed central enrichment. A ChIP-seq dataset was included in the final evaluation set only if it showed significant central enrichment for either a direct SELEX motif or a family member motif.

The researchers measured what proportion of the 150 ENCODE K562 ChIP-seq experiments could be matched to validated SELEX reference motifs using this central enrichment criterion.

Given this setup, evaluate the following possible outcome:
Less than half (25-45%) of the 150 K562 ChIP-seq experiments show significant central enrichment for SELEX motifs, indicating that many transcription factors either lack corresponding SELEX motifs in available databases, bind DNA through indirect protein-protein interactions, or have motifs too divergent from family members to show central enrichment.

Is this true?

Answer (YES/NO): YES